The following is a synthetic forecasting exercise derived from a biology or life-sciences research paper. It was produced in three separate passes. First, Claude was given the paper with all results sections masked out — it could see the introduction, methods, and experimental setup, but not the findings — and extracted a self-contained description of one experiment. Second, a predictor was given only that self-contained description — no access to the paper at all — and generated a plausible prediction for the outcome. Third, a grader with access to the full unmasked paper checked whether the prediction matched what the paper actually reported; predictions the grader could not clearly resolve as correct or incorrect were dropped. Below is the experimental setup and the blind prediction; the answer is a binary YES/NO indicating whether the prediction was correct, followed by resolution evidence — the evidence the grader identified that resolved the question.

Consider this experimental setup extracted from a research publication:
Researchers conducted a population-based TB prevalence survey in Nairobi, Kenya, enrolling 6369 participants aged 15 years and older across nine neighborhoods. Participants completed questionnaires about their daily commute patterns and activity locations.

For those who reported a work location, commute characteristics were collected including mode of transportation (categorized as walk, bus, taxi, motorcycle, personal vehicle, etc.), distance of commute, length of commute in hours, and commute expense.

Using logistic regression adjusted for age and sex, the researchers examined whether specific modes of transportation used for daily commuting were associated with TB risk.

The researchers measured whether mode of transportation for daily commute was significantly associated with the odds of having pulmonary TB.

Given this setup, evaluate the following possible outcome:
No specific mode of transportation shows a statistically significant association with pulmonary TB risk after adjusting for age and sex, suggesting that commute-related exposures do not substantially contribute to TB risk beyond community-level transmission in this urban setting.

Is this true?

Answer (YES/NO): YES